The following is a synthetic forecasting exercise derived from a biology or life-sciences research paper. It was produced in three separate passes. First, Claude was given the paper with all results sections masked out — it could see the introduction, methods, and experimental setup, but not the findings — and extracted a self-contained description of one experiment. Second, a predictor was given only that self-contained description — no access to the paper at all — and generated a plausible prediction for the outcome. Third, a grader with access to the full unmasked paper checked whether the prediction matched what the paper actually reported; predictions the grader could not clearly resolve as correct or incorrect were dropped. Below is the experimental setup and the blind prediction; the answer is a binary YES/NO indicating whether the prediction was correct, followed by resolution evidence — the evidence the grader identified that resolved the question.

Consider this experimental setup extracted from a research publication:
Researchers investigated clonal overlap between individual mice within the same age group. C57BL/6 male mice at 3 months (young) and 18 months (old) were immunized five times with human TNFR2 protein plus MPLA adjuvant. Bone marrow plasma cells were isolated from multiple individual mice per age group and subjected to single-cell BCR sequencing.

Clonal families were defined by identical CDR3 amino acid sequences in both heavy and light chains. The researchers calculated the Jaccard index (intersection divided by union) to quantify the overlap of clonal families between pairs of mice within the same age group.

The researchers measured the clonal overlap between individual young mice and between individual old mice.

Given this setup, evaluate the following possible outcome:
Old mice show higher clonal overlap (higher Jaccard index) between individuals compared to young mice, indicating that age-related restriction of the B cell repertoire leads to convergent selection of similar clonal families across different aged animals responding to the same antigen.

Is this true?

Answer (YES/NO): NO